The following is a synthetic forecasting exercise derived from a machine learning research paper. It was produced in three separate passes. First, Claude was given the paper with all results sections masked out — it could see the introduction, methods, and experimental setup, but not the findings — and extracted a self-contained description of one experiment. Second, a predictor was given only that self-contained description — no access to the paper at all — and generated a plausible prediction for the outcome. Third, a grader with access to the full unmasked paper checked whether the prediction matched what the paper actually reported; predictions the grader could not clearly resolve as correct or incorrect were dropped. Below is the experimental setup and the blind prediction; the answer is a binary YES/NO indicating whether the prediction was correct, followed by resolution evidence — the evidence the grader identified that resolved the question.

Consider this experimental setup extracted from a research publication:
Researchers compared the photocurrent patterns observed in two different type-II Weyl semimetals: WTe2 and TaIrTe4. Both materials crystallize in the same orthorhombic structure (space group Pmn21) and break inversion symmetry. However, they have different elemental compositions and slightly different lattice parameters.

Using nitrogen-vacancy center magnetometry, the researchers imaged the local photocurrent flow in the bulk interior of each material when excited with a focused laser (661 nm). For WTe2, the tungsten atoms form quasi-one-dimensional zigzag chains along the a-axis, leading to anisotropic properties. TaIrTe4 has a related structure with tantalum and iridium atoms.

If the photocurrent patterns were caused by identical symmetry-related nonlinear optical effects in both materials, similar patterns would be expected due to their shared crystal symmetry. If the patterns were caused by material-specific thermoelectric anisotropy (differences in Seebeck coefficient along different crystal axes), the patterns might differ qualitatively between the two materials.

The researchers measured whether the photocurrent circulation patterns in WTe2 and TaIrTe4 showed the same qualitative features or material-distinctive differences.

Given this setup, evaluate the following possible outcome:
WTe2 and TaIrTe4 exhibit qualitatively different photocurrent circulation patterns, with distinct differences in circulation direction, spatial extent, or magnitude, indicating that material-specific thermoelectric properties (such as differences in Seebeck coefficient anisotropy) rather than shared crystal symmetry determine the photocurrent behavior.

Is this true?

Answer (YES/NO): NO